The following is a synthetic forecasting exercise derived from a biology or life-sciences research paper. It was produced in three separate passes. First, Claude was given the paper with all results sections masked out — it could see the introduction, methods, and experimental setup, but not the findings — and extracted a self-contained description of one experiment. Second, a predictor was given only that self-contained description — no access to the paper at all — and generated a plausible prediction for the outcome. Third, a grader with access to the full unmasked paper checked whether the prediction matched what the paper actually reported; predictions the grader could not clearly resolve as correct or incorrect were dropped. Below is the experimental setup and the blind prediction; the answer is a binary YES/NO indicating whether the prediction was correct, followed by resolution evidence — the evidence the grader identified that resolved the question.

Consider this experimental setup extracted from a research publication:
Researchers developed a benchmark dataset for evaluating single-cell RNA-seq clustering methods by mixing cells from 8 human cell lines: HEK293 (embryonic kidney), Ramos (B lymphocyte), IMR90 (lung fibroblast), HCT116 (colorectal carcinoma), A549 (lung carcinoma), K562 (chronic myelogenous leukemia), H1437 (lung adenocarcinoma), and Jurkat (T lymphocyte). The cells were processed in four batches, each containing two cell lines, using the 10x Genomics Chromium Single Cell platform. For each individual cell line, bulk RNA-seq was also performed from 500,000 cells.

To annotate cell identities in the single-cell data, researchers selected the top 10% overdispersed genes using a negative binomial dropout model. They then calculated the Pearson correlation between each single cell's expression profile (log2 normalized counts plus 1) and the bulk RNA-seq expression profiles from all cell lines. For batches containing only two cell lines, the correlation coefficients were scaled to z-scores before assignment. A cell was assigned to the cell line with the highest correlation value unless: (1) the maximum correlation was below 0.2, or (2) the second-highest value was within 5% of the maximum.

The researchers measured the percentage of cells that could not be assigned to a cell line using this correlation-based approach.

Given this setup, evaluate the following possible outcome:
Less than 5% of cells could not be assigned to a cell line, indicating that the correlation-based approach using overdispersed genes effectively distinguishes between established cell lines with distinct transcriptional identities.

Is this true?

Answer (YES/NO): NO